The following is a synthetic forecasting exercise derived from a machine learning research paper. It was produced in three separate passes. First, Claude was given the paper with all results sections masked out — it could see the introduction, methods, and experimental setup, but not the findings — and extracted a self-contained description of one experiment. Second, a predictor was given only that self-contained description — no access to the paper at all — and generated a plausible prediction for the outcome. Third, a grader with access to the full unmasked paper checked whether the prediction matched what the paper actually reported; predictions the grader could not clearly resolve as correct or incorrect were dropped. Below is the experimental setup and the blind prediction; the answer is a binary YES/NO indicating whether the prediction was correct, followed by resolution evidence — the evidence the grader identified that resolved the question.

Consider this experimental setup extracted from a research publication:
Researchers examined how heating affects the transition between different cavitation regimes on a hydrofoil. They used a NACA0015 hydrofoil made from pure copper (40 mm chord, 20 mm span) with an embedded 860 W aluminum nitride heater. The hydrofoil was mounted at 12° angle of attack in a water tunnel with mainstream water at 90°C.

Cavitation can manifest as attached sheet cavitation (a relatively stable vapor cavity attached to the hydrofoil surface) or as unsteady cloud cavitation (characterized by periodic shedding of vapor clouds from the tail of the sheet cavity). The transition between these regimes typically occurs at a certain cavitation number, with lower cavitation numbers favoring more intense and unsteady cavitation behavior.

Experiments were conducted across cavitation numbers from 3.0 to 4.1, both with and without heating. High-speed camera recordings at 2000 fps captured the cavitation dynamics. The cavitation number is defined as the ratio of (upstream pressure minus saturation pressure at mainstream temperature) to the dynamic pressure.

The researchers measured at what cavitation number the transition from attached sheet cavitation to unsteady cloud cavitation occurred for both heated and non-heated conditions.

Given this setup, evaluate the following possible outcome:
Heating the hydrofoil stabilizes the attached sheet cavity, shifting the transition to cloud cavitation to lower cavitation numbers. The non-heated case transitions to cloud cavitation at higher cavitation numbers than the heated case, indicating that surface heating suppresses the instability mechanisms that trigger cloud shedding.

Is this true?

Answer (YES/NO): YES